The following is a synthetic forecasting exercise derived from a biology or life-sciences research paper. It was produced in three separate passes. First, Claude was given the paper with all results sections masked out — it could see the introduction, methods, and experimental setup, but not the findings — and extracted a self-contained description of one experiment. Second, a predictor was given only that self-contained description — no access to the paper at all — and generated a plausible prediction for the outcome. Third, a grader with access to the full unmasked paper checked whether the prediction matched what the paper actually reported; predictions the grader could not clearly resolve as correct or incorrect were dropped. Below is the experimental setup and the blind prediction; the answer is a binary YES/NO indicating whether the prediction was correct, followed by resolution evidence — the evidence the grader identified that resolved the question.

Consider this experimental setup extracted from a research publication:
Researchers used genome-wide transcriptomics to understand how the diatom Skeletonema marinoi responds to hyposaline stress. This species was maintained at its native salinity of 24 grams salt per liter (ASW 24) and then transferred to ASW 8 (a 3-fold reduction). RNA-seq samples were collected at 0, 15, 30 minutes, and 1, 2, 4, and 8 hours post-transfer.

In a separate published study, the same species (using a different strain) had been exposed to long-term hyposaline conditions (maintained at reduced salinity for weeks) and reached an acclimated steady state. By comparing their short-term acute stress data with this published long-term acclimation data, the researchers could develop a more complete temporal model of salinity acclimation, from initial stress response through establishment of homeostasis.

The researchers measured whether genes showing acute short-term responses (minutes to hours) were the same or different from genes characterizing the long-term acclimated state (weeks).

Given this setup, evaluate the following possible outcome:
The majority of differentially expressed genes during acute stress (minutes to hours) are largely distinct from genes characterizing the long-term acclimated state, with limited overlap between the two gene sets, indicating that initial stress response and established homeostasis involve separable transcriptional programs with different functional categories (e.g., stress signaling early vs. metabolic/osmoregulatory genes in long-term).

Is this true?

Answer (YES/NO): NO